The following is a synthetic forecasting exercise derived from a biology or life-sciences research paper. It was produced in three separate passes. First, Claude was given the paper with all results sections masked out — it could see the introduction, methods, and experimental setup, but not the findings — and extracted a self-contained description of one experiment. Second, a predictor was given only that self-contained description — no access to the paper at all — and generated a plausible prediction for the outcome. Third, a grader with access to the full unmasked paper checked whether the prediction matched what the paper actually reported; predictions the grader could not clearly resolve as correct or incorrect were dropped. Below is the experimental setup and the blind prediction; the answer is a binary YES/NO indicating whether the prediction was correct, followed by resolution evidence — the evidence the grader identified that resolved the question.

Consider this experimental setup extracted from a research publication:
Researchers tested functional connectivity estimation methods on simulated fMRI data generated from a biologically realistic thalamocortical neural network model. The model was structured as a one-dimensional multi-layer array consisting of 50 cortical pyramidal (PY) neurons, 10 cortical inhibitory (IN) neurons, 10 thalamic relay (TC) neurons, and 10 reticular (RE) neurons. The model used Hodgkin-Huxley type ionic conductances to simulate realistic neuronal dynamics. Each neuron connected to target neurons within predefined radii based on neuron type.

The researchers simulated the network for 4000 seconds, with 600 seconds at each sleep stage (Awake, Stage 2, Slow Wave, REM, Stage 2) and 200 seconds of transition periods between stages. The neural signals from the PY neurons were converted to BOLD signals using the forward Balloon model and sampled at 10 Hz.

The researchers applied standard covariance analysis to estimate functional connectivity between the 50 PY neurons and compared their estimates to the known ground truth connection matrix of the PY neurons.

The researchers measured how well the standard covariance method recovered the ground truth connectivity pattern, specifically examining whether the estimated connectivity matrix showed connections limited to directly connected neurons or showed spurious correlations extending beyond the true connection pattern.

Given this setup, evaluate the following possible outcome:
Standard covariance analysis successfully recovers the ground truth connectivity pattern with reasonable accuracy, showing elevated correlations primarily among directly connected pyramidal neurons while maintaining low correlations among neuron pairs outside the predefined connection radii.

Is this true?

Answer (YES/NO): NO